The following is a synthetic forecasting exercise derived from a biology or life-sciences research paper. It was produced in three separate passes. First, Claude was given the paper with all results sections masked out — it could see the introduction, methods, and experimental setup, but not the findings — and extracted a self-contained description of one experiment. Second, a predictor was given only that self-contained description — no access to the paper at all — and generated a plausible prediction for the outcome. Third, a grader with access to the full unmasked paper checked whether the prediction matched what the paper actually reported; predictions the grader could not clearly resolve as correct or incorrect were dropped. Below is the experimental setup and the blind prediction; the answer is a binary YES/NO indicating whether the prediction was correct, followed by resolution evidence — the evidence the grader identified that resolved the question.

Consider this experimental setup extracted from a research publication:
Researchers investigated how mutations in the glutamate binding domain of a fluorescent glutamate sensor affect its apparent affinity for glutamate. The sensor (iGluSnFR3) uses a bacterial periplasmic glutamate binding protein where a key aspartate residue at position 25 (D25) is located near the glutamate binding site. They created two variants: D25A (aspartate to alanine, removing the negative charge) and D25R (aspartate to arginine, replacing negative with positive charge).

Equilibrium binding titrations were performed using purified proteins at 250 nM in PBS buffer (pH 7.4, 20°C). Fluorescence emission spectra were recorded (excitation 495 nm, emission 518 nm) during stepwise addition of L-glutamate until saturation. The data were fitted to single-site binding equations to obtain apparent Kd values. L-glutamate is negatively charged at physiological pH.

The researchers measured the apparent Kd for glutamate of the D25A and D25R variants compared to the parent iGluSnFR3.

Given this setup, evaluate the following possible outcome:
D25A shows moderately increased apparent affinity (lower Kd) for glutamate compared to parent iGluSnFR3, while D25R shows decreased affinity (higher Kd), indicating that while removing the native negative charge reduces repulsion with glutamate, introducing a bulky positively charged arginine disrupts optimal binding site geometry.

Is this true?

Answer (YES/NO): NO